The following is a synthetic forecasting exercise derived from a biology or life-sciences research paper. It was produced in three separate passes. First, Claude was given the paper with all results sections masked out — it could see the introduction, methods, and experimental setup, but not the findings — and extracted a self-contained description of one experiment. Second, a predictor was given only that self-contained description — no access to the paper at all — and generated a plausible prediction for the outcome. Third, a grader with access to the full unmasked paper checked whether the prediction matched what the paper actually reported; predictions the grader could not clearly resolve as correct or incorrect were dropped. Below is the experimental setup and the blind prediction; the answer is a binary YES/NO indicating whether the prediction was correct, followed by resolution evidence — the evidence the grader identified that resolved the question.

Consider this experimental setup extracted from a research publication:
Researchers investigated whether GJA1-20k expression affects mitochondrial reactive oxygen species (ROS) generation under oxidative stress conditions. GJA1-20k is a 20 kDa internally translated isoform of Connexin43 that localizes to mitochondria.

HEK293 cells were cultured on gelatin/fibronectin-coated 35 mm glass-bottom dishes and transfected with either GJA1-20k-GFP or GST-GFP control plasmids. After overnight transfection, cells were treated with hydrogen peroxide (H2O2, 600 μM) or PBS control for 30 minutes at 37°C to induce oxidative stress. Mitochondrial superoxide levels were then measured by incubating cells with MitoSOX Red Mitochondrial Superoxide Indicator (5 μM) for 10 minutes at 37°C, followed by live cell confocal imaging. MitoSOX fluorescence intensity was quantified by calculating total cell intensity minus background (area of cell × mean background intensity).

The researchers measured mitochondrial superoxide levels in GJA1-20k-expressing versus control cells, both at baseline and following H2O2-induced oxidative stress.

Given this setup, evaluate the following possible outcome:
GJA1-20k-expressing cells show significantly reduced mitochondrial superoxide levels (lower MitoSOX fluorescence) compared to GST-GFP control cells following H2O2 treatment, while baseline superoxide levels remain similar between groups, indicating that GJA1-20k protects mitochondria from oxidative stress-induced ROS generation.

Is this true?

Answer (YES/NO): YES